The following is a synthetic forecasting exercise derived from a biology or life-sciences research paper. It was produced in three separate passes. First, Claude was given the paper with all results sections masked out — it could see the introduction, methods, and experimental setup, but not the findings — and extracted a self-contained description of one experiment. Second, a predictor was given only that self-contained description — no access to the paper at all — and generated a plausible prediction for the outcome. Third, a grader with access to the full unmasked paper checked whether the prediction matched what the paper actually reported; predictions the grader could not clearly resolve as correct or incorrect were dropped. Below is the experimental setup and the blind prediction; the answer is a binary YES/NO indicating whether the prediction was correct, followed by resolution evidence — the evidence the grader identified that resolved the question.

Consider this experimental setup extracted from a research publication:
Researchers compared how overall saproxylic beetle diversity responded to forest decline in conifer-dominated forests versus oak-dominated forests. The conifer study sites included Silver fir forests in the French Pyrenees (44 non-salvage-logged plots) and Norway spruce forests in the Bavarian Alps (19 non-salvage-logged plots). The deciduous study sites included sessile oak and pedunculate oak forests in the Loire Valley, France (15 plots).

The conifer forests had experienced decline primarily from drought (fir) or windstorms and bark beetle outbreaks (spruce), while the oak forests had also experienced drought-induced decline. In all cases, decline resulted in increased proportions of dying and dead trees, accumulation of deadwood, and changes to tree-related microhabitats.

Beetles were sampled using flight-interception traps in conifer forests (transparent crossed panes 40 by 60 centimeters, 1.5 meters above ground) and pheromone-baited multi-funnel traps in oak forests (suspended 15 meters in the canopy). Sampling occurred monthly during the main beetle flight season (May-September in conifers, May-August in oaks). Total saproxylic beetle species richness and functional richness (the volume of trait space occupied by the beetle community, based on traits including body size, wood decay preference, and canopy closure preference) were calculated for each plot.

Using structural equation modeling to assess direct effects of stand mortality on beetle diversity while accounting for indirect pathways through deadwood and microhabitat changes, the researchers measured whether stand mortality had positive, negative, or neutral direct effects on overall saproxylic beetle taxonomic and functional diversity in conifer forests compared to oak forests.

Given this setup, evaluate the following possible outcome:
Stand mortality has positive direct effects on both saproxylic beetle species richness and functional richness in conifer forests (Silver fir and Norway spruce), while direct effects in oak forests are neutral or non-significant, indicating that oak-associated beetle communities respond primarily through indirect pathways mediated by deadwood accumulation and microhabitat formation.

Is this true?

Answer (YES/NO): NO